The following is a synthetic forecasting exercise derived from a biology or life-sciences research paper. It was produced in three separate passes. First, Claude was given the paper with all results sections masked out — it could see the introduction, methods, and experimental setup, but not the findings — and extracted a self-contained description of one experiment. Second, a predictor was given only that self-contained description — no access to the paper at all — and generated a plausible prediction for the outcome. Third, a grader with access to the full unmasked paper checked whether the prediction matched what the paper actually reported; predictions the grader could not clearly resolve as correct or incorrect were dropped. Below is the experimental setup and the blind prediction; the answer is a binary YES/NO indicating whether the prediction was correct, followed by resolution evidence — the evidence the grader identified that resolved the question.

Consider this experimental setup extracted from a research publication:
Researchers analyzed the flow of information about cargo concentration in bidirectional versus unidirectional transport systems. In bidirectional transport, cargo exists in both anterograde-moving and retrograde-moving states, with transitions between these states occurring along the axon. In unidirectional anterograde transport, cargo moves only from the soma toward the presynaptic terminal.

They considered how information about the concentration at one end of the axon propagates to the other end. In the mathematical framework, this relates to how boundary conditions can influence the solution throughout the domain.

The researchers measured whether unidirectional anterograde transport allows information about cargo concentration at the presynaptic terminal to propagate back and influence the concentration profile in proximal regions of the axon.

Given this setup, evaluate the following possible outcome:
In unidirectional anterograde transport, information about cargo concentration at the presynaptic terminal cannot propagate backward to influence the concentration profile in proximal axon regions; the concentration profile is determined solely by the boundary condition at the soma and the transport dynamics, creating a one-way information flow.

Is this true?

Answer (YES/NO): YES